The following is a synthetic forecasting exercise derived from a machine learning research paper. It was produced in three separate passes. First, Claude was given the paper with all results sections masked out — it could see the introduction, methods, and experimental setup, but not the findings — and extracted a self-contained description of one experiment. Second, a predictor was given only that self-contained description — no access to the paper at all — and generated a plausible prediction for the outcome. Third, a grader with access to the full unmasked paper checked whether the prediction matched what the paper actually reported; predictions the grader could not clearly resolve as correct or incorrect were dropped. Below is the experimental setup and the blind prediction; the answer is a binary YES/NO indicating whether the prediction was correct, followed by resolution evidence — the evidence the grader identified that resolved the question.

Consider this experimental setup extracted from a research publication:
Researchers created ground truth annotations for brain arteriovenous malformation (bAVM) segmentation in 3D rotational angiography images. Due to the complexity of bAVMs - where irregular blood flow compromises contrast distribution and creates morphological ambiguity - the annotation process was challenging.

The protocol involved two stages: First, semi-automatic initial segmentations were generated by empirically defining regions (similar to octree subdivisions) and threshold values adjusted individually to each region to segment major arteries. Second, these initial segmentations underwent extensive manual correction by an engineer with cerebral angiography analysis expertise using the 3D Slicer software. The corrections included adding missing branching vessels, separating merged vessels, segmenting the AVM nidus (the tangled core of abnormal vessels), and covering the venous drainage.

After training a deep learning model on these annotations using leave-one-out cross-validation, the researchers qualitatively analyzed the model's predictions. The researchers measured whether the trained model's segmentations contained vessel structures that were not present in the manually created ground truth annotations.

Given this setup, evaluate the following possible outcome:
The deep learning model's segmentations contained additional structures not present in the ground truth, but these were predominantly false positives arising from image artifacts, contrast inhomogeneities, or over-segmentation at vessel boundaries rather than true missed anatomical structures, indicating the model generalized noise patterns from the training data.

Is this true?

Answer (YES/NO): NO